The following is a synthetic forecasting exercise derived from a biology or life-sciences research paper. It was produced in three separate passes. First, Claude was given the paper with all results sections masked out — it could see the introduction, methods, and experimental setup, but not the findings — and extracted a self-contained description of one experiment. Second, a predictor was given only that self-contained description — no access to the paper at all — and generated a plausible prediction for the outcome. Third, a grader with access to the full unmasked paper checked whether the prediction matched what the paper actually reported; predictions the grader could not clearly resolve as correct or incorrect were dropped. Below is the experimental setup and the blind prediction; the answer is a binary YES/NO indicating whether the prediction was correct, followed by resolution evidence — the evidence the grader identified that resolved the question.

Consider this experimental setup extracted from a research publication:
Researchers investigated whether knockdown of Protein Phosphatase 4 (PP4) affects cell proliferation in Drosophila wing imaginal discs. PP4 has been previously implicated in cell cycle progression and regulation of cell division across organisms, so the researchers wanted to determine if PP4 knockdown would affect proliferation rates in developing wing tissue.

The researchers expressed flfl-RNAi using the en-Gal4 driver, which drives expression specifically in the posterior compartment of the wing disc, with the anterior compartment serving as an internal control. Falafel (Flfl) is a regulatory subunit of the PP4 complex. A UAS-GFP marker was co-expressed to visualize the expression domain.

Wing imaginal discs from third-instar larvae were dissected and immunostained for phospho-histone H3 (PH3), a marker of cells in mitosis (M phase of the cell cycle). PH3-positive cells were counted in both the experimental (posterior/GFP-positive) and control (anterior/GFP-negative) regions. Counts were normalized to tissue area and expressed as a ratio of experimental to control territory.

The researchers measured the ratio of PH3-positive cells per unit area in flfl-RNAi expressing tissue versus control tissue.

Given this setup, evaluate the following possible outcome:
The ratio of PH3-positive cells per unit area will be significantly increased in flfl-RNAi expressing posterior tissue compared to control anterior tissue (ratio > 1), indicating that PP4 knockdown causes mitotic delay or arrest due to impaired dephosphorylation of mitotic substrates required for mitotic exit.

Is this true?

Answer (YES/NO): YES